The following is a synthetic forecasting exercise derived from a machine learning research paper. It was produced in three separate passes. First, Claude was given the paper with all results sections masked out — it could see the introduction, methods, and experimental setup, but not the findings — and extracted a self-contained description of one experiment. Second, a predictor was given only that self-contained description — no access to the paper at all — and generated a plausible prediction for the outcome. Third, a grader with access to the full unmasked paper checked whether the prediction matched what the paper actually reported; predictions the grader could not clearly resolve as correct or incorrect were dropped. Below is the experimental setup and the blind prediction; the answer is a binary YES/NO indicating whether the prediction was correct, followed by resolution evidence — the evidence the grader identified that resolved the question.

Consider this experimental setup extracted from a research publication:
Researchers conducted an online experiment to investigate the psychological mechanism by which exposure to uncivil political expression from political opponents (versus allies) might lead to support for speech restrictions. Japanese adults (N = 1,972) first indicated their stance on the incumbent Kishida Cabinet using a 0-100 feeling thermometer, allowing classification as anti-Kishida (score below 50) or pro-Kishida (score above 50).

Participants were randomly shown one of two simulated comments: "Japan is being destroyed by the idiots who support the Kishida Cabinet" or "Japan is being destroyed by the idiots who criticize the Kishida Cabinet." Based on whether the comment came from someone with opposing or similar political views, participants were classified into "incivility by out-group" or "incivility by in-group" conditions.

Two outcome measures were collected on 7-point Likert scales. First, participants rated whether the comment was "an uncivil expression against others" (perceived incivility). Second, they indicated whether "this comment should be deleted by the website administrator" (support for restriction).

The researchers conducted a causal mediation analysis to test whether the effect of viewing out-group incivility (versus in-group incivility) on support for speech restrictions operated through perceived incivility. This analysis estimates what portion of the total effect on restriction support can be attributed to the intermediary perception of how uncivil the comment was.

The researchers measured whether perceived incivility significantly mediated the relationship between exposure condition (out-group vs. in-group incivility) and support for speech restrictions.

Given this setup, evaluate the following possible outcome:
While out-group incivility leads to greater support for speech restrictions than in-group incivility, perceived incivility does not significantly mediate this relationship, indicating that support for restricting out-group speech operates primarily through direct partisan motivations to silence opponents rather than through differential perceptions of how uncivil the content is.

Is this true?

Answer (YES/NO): NO